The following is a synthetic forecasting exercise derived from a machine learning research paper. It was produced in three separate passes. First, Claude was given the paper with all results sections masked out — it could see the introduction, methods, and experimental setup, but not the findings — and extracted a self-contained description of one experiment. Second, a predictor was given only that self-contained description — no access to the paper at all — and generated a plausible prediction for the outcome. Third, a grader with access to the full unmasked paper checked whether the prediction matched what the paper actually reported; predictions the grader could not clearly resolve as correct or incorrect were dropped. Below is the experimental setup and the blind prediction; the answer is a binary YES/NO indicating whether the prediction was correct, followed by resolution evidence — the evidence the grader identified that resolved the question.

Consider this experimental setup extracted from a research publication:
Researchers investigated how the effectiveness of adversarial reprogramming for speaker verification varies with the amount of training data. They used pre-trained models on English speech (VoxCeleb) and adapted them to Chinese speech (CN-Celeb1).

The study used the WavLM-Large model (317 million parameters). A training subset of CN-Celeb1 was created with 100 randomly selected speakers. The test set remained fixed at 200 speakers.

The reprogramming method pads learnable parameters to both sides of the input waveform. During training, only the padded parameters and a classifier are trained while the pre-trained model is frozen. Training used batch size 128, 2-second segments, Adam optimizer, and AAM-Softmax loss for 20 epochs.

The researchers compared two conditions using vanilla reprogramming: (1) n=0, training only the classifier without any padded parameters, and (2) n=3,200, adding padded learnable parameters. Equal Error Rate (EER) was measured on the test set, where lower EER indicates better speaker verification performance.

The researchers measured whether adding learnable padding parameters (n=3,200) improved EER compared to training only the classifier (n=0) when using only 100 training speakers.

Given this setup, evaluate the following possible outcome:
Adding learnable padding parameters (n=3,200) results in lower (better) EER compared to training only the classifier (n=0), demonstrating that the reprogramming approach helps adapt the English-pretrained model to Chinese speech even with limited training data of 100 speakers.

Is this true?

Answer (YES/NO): NO